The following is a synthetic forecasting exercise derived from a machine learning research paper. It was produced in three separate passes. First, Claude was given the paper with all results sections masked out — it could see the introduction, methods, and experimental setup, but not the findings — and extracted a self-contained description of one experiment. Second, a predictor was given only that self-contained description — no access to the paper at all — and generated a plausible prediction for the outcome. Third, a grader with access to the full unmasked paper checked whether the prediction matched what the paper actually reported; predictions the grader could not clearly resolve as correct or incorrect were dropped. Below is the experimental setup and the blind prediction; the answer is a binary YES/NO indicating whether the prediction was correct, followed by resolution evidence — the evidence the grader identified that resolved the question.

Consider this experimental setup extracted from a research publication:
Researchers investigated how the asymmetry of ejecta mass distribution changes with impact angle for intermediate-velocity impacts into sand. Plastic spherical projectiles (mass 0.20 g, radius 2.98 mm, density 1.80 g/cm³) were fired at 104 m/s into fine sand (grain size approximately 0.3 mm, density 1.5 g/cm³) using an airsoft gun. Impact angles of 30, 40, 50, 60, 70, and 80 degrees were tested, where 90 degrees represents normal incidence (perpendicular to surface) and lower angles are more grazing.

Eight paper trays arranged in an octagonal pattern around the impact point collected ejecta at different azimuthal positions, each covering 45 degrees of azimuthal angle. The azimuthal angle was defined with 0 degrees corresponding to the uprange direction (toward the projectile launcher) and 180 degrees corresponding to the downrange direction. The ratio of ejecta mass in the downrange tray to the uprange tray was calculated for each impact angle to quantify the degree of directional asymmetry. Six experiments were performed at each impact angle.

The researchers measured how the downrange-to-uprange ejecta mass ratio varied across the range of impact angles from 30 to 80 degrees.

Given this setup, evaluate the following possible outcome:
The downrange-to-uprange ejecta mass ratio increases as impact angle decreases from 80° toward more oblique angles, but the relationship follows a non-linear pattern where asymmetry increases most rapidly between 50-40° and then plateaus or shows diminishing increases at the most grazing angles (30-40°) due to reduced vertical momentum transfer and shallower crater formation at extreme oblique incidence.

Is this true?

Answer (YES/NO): NO